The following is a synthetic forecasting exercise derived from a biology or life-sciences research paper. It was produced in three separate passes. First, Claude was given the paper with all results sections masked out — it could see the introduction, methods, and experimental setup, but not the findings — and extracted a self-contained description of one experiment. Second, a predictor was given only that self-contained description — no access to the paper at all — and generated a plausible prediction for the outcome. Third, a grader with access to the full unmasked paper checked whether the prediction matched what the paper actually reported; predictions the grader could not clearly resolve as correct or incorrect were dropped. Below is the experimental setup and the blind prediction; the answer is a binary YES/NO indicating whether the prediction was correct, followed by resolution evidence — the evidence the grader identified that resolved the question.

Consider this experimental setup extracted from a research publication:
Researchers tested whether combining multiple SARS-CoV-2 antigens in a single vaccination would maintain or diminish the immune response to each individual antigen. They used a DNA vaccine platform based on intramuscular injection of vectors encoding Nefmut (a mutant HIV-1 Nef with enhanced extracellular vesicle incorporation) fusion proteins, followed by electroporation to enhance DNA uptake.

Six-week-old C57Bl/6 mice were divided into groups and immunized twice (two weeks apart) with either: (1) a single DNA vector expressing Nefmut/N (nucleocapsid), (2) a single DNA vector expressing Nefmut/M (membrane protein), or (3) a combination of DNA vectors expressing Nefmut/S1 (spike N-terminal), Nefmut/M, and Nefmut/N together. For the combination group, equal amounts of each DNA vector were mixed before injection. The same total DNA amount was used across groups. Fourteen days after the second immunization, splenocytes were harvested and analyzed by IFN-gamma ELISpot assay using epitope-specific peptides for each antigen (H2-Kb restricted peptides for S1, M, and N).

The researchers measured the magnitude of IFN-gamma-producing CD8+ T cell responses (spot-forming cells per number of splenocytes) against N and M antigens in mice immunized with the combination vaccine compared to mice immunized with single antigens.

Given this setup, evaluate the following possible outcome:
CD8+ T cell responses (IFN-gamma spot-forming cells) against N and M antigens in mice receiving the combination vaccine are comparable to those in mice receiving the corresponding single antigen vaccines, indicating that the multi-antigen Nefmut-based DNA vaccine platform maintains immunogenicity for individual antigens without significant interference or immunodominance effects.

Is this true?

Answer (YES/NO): YES